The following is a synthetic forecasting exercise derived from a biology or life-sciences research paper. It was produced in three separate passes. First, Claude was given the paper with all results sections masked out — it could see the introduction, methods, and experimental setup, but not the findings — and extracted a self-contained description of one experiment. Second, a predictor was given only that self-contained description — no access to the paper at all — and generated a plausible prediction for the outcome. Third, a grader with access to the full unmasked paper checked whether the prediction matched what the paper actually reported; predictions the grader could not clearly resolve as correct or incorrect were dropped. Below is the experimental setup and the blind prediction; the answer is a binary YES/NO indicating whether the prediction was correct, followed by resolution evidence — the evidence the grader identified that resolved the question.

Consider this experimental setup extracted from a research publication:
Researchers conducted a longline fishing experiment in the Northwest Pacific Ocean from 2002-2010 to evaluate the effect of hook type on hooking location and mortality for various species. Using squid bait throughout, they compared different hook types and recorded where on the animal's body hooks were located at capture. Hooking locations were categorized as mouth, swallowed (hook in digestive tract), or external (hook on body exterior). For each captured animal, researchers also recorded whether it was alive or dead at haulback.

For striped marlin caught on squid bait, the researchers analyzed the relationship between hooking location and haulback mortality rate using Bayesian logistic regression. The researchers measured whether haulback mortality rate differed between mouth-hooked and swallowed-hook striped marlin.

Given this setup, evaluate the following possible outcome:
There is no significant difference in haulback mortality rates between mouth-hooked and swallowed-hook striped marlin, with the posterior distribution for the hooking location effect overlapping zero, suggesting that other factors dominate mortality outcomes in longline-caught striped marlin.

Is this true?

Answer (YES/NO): NO